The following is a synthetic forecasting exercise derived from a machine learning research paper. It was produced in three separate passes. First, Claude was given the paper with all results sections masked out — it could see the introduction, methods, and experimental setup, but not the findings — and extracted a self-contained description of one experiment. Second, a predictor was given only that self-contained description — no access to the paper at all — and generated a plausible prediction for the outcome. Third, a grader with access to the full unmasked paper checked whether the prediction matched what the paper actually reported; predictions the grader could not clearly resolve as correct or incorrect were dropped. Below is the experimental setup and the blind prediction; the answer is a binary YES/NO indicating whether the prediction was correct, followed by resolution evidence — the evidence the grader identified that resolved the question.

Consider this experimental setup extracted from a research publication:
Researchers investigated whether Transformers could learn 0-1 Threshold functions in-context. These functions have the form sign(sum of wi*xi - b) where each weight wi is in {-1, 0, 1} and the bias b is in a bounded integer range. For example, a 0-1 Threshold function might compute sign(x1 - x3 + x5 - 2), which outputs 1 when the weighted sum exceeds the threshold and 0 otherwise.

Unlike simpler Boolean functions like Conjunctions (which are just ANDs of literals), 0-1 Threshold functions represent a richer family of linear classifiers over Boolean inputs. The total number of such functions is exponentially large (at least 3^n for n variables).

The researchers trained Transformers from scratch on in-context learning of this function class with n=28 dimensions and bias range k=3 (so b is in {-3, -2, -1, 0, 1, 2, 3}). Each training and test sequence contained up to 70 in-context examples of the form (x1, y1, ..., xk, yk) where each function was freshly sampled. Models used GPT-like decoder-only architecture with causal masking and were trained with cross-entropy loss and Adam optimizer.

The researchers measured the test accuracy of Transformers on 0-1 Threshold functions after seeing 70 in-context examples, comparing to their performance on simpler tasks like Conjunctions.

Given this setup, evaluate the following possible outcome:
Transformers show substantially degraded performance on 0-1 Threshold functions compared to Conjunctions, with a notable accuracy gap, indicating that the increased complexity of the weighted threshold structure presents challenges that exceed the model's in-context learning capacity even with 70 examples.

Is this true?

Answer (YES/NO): YES